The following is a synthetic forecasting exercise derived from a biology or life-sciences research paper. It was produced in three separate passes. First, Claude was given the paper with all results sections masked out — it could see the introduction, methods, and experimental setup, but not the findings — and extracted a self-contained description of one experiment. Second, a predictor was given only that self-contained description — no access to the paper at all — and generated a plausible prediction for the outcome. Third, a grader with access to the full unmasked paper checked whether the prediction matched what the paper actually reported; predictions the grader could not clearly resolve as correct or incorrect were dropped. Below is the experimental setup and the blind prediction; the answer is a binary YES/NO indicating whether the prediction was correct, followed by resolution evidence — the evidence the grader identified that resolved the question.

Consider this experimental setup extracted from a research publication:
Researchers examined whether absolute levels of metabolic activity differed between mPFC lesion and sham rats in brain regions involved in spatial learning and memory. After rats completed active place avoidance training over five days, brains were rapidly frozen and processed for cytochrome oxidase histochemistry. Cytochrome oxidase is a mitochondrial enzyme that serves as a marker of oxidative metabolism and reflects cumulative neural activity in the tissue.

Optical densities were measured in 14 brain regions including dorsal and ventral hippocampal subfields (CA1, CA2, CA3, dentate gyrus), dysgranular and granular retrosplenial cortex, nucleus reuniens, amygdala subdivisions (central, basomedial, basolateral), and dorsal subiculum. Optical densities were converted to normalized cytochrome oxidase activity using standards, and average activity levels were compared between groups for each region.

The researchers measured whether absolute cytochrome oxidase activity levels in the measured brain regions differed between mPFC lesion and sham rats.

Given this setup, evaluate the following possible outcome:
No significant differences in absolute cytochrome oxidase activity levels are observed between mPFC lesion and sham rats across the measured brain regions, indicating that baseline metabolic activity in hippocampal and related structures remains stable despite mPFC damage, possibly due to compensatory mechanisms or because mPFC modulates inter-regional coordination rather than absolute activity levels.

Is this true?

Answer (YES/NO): NO